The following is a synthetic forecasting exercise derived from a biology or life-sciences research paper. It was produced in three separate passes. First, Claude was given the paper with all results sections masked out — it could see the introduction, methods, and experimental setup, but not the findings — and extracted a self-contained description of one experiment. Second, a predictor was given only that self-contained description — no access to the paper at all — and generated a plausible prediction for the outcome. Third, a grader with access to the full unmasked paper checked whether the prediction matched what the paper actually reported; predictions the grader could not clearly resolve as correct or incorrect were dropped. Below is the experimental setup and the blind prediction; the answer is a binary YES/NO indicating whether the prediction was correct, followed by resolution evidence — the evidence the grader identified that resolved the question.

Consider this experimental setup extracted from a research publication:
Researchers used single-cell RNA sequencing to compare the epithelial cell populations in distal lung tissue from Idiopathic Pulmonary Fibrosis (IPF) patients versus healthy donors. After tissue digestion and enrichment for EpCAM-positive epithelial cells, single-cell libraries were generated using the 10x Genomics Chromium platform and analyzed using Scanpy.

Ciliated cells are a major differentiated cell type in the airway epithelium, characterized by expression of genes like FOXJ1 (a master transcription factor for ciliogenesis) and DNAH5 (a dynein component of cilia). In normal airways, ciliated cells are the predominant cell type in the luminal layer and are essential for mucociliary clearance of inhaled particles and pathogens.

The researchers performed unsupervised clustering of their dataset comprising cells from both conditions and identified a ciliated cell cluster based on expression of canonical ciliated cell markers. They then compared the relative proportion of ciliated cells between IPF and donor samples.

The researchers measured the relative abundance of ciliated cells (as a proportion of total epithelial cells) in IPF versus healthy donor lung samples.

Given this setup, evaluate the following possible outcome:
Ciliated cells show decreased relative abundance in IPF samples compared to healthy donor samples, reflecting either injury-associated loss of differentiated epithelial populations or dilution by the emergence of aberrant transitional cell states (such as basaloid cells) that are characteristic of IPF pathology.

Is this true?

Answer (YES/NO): NO